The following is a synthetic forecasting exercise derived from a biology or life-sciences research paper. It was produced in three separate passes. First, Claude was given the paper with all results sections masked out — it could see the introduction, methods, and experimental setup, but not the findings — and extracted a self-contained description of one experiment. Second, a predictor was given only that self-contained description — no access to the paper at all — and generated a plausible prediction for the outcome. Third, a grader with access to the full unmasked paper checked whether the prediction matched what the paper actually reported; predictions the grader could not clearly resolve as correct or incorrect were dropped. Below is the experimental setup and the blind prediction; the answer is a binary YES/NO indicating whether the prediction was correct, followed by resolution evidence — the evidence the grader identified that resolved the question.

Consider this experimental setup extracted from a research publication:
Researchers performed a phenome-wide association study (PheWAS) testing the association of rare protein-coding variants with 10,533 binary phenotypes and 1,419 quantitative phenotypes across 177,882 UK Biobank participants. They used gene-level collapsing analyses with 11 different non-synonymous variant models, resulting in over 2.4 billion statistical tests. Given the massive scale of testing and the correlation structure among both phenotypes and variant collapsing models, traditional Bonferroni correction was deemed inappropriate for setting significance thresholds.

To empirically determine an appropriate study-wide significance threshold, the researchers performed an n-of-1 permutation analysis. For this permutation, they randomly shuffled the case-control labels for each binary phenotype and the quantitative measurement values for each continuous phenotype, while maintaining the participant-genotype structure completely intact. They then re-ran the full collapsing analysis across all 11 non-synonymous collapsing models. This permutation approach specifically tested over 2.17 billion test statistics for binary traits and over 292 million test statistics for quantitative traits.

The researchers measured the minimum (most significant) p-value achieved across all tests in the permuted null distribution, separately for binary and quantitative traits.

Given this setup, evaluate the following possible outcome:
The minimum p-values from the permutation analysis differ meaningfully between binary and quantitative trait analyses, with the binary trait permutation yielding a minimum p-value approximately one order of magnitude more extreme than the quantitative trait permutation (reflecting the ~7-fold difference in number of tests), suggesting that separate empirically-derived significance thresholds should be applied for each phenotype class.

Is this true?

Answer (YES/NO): NO